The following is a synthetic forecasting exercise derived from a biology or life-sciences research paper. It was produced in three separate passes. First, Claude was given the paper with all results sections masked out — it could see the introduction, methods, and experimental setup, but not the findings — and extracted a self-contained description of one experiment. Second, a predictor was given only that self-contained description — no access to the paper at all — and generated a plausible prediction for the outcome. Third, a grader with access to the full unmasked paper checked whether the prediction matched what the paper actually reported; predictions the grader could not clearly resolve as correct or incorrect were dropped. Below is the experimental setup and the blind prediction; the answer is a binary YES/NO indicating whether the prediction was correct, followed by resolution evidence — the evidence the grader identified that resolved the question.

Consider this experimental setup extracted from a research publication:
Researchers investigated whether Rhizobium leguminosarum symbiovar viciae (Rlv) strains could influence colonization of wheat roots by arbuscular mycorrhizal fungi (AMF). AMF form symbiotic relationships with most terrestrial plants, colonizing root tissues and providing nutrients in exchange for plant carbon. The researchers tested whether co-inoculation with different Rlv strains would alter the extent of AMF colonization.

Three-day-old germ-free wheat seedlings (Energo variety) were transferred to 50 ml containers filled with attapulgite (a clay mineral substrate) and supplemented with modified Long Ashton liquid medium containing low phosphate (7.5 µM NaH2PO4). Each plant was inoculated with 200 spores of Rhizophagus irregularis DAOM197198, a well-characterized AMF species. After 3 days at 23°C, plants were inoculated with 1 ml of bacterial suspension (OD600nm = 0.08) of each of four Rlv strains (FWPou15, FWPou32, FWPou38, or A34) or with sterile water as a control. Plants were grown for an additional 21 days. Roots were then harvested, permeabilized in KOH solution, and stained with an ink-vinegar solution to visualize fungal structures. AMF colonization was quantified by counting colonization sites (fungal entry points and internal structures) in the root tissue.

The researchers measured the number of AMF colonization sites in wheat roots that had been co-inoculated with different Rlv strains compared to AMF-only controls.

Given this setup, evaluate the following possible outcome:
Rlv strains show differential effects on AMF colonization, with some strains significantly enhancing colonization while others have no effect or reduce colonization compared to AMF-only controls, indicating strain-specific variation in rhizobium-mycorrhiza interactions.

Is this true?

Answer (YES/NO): YES